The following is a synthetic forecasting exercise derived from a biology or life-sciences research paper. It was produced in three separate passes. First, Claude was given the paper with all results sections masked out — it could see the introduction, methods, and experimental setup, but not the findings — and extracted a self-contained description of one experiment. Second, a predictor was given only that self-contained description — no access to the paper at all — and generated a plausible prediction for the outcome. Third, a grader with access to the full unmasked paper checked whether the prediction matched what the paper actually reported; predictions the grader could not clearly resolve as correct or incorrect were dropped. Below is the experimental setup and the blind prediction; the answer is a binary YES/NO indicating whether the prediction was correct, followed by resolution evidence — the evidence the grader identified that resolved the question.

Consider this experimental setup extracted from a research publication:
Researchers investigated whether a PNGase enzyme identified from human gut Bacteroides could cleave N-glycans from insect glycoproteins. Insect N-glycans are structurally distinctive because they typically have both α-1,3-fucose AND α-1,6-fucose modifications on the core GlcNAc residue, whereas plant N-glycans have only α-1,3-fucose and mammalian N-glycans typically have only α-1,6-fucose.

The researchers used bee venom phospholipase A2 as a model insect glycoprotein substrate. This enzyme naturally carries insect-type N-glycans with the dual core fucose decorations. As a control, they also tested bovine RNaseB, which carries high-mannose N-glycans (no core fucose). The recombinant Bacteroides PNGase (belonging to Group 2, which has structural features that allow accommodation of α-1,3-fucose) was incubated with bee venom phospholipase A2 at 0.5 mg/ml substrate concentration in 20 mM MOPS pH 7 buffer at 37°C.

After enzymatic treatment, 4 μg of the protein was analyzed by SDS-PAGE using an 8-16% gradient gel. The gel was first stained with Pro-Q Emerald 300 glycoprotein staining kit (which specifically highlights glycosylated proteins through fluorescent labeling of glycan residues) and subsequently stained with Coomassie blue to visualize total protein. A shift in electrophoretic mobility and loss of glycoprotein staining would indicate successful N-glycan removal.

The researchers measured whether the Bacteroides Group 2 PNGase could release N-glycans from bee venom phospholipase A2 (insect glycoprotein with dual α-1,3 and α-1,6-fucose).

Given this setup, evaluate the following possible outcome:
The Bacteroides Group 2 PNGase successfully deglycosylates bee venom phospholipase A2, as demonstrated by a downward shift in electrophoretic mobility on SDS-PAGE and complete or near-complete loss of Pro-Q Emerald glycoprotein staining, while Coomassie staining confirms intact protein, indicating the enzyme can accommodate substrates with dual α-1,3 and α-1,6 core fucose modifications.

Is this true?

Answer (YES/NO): NO